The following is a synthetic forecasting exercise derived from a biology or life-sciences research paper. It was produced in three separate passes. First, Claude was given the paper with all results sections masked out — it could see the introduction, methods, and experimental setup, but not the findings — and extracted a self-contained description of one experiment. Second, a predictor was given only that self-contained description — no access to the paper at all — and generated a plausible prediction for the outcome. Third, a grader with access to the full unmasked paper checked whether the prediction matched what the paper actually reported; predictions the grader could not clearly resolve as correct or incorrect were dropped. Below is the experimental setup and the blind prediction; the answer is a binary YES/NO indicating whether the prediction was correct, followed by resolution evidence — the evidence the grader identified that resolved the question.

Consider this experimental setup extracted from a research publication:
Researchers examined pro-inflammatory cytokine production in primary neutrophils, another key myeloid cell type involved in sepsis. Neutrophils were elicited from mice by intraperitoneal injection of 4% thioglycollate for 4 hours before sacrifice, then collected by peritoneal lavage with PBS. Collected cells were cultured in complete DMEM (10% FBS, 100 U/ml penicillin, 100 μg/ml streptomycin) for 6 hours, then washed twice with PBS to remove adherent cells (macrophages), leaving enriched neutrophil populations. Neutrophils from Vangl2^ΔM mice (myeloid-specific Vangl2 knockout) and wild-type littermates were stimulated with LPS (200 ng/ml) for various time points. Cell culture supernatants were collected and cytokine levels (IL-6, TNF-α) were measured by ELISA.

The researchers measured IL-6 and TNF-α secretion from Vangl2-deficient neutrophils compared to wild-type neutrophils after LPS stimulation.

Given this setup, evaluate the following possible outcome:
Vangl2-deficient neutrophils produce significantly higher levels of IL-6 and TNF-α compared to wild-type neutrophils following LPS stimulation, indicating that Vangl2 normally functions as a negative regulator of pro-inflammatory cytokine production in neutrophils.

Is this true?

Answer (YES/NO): YES